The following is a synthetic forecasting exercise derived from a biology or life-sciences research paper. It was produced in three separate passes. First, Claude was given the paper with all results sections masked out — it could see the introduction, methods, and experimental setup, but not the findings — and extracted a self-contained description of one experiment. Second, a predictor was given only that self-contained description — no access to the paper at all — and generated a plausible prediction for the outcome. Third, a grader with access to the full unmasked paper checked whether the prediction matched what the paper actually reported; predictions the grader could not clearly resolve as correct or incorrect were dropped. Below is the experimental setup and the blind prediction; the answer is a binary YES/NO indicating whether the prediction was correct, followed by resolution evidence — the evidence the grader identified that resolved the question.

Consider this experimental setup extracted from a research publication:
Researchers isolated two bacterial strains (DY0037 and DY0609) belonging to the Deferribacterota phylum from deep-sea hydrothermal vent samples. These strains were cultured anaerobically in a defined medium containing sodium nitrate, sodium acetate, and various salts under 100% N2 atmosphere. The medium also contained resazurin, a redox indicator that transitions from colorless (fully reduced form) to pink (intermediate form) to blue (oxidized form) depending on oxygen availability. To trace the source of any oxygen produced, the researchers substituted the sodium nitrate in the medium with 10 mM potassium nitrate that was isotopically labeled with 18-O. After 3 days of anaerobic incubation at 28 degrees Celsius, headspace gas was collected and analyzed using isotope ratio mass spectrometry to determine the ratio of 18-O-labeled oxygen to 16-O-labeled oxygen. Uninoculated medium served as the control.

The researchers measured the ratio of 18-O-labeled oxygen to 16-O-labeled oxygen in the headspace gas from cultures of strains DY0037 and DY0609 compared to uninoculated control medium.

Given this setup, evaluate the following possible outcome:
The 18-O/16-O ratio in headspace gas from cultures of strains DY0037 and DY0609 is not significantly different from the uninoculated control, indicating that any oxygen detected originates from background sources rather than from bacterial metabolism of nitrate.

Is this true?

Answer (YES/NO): NO